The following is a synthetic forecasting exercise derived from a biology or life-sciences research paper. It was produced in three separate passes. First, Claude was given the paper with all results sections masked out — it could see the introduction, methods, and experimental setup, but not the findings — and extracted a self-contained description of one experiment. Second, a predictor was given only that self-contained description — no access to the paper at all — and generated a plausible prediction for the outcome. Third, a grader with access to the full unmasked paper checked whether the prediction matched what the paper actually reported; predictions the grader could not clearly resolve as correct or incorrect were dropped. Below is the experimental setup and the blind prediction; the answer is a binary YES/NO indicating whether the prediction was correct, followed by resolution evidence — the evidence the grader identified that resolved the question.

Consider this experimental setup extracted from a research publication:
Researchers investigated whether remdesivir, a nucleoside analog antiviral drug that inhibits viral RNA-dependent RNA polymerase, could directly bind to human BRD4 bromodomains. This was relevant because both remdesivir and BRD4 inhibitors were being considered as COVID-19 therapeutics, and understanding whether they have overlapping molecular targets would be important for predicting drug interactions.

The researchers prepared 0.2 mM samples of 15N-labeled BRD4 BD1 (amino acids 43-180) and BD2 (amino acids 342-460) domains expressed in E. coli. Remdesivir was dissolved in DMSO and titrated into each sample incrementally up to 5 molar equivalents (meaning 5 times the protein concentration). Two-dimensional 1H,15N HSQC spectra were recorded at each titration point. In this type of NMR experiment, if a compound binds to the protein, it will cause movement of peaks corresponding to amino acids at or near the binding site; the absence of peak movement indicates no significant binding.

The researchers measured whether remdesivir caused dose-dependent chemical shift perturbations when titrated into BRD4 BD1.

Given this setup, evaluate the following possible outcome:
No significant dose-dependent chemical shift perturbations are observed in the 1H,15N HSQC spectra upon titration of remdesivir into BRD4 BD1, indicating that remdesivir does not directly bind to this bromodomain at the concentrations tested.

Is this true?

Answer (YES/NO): YES